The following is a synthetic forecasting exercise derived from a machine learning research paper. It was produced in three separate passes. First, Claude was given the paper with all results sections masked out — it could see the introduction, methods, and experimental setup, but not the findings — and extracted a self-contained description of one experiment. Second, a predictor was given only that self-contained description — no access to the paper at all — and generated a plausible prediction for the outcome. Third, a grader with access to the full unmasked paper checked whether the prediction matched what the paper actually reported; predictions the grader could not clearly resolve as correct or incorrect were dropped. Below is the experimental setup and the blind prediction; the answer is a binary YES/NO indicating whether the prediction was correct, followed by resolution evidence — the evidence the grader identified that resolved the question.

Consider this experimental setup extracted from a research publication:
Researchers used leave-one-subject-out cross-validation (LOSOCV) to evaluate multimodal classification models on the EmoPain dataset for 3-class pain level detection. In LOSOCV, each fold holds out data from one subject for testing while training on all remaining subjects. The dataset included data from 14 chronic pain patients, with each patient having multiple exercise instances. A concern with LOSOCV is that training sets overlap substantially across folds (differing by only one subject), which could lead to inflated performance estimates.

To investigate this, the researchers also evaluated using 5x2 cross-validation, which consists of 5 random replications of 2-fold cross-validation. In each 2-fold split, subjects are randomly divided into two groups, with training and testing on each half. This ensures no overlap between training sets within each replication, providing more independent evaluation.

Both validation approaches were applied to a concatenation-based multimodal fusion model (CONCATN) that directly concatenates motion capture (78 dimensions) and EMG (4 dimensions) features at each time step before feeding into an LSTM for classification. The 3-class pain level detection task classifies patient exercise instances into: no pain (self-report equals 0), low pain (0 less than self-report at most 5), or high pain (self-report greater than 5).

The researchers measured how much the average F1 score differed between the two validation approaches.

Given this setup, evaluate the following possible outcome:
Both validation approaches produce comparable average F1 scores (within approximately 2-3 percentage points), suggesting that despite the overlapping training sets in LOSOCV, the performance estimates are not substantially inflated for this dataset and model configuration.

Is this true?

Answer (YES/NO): NO